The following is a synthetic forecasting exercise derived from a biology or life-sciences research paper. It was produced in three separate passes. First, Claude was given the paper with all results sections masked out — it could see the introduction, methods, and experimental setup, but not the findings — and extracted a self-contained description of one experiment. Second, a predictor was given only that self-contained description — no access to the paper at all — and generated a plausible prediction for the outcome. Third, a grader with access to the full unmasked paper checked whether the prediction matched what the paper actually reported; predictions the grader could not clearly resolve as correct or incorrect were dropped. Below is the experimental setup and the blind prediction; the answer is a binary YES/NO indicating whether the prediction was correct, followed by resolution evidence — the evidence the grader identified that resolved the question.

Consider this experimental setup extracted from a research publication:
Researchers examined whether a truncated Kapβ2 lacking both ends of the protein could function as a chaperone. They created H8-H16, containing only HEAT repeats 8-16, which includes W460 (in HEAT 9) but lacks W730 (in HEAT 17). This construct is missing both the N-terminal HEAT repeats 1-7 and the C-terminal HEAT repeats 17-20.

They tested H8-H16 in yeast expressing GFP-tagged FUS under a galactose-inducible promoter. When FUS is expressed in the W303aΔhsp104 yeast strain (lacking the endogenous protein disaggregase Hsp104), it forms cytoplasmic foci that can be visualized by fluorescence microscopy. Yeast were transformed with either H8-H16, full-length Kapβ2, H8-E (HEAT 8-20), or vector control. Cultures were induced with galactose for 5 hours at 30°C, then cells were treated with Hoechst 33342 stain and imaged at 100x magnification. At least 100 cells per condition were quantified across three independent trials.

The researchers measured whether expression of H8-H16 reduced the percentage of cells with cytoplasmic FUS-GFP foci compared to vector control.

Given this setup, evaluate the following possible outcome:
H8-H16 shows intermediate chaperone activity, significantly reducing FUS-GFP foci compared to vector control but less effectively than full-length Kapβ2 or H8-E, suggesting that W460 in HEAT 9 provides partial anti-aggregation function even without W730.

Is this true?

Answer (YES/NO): NO